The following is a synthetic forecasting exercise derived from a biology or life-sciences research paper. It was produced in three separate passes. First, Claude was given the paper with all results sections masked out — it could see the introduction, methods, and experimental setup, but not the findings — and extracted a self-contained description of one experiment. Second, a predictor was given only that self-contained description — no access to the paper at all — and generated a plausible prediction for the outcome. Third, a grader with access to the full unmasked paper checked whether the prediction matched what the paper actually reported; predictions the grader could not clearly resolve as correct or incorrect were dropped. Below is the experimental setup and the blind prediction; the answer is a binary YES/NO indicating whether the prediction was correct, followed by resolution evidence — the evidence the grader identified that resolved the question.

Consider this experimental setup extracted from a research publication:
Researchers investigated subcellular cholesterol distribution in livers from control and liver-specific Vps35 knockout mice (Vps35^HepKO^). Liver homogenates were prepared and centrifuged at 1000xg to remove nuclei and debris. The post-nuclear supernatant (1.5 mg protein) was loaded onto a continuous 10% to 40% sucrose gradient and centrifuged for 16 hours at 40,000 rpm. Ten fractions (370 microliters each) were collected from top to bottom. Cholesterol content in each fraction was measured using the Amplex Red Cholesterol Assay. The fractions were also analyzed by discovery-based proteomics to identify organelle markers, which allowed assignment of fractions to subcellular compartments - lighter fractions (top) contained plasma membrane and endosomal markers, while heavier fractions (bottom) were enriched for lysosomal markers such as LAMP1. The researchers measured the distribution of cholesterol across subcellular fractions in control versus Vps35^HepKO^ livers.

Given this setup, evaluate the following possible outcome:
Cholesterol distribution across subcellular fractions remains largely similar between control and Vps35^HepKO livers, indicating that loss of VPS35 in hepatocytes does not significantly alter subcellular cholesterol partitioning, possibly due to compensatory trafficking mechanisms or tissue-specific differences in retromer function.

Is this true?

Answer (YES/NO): NO